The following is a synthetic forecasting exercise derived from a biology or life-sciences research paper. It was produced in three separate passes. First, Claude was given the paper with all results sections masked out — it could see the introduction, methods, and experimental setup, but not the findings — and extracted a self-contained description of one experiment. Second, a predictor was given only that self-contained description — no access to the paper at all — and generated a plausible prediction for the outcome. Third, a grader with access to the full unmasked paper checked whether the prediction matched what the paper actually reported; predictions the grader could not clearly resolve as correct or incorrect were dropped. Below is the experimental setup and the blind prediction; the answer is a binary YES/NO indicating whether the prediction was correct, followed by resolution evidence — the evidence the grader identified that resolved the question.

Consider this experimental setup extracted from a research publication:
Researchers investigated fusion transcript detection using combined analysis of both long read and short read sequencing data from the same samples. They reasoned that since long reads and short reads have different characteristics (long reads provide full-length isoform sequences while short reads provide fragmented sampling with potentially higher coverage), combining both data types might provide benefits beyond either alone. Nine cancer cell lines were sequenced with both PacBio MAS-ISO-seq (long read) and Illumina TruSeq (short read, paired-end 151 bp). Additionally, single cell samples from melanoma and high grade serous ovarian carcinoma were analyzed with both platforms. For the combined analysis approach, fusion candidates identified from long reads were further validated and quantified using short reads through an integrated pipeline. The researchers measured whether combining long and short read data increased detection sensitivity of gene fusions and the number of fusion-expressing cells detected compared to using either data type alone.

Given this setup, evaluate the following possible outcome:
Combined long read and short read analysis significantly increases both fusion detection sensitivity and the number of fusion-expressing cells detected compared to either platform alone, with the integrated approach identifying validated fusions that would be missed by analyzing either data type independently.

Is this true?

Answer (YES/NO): YES